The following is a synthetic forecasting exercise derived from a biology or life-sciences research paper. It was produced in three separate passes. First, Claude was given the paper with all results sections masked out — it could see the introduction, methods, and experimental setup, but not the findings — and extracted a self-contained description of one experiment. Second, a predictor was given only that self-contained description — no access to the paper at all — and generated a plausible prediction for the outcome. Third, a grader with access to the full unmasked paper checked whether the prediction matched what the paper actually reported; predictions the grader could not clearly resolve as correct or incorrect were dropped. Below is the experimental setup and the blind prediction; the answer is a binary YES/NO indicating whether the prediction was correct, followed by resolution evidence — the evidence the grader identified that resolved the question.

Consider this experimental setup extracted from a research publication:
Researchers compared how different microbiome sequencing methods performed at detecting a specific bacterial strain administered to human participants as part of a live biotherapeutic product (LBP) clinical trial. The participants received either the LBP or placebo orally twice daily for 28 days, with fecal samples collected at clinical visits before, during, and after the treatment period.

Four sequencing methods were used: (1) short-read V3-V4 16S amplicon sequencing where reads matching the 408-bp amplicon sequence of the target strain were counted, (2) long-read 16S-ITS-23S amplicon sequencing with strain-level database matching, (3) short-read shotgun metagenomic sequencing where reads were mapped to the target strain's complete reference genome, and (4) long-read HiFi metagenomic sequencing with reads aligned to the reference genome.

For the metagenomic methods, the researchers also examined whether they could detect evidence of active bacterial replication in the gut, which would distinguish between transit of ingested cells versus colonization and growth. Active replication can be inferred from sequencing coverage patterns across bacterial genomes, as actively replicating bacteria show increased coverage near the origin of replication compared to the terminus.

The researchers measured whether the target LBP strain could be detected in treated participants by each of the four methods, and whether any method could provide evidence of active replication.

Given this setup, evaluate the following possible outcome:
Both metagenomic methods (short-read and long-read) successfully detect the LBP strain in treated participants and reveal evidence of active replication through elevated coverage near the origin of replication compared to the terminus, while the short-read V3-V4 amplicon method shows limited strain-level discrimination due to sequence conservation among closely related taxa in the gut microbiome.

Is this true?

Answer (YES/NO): YES